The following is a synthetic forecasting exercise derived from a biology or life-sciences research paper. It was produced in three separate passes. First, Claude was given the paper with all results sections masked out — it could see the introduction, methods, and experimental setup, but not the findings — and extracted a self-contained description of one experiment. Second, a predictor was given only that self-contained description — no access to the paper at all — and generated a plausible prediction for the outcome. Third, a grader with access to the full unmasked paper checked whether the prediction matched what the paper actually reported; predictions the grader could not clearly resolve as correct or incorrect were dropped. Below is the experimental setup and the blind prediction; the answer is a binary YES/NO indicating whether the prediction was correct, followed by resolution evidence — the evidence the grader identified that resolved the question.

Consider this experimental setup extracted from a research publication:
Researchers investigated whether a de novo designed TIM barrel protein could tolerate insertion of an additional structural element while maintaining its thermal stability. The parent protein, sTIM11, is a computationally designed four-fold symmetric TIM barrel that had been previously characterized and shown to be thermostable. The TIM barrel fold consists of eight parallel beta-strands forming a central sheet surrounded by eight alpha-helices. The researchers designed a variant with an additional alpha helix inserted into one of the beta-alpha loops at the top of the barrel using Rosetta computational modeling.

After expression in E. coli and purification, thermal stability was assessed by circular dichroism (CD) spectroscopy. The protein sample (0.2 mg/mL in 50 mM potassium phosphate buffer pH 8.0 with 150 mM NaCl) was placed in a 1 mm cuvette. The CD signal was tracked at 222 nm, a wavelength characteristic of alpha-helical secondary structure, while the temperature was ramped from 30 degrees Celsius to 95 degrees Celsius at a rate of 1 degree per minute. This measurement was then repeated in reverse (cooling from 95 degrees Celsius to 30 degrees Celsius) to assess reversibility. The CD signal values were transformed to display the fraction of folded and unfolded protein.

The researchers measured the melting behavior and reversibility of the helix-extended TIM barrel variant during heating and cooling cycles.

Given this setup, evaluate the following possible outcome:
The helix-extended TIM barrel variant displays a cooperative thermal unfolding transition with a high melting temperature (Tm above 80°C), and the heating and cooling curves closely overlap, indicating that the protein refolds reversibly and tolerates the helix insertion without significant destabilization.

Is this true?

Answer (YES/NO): NO